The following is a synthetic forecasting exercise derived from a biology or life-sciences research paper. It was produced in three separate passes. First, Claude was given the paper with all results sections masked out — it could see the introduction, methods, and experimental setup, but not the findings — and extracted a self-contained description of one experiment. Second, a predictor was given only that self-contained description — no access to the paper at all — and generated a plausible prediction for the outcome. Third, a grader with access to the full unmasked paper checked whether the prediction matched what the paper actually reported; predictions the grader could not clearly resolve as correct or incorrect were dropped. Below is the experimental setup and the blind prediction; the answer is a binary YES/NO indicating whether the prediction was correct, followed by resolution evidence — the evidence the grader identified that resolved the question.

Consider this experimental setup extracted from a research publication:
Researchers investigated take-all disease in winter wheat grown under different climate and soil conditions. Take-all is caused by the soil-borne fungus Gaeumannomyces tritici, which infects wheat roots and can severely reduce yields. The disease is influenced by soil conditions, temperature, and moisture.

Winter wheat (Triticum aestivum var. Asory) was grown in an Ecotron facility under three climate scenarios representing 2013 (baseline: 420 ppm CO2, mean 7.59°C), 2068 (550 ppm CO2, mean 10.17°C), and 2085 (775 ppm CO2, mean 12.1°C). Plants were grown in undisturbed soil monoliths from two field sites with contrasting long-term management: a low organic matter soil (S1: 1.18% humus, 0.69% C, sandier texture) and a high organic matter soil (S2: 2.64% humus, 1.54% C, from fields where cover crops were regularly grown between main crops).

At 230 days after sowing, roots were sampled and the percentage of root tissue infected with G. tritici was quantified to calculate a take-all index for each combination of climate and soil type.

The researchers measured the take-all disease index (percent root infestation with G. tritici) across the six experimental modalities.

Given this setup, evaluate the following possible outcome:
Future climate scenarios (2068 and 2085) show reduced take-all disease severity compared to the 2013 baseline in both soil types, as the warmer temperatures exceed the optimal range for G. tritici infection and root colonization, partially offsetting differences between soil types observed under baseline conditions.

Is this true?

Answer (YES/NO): NO